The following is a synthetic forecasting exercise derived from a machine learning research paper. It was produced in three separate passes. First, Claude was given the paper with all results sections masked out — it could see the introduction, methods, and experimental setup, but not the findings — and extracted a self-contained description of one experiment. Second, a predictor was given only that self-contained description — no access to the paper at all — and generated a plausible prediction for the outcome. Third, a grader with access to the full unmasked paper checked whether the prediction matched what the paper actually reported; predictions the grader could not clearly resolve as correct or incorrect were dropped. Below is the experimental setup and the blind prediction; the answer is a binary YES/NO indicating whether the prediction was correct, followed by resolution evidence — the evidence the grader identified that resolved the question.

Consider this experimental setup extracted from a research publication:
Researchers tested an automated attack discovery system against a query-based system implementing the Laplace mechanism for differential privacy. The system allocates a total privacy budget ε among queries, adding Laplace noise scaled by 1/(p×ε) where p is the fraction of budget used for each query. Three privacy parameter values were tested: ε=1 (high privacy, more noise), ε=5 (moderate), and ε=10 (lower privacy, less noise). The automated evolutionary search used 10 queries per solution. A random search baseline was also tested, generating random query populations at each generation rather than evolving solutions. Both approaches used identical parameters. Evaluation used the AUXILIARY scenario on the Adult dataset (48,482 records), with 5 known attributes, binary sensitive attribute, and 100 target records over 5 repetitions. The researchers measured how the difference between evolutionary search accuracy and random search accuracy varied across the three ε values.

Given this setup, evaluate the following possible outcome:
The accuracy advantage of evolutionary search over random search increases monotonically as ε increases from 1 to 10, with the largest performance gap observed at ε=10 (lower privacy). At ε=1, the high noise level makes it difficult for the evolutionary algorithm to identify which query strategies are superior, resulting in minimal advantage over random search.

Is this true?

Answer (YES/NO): NO